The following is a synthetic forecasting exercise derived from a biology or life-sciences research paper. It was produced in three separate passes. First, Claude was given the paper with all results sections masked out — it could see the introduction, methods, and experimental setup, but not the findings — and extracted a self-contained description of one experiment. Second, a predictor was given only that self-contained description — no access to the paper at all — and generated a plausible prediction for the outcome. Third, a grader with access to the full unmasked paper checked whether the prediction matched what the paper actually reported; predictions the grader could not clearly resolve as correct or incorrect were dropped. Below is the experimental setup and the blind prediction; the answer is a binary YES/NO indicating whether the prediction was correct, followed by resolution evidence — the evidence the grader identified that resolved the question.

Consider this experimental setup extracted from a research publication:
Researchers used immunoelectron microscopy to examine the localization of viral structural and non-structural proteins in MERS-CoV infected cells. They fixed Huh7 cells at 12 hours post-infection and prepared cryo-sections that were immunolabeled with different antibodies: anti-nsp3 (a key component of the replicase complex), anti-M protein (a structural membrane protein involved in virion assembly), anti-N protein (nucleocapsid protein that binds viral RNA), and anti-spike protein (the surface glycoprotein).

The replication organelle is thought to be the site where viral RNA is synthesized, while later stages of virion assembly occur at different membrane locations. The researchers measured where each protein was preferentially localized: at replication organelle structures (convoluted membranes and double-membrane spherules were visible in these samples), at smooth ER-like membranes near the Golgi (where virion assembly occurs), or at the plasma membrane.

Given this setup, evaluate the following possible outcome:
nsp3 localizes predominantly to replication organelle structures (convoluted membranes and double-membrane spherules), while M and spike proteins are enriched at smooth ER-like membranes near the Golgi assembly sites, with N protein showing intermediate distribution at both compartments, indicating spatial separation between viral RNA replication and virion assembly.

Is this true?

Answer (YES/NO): YES